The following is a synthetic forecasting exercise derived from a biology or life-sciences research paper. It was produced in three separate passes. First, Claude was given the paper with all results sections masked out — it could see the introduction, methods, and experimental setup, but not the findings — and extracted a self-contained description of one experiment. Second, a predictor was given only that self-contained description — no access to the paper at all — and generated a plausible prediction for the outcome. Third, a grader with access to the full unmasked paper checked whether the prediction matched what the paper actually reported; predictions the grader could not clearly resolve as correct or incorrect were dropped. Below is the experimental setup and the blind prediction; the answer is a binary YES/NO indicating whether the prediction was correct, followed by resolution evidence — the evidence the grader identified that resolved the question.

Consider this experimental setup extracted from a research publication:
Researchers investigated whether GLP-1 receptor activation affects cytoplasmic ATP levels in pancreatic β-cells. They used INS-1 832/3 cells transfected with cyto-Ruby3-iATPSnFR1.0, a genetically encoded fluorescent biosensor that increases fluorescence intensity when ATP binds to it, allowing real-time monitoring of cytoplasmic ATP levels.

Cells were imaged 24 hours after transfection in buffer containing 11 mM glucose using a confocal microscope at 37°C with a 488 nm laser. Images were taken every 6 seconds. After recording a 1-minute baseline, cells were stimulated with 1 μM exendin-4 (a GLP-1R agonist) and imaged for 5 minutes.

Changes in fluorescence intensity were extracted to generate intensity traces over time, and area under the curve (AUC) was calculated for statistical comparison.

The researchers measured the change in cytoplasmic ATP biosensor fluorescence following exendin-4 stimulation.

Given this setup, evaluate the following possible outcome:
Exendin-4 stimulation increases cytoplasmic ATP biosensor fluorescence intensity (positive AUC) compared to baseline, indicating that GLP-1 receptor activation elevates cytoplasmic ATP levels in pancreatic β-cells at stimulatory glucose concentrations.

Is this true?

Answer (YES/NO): YES